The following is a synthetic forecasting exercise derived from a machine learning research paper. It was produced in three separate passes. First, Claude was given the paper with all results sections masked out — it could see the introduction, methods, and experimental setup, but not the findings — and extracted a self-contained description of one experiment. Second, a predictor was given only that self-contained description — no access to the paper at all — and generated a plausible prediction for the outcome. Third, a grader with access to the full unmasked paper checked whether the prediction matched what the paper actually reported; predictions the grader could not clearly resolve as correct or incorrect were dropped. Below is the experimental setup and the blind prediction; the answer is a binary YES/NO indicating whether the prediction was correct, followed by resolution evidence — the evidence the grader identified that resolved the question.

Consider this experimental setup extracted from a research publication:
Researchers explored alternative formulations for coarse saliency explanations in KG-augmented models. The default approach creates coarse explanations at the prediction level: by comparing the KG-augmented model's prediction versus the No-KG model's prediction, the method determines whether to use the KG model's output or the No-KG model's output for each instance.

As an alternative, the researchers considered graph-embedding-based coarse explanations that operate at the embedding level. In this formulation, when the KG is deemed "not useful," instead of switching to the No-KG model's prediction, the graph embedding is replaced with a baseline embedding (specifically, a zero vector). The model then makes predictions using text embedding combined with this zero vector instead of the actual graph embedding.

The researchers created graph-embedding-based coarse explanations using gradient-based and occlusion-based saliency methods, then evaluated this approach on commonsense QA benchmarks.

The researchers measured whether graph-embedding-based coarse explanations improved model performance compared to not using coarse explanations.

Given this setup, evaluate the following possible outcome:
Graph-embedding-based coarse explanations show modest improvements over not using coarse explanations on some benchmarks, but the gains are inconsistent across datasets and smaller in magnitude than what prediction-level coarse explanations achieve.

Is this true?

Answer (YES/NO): NO